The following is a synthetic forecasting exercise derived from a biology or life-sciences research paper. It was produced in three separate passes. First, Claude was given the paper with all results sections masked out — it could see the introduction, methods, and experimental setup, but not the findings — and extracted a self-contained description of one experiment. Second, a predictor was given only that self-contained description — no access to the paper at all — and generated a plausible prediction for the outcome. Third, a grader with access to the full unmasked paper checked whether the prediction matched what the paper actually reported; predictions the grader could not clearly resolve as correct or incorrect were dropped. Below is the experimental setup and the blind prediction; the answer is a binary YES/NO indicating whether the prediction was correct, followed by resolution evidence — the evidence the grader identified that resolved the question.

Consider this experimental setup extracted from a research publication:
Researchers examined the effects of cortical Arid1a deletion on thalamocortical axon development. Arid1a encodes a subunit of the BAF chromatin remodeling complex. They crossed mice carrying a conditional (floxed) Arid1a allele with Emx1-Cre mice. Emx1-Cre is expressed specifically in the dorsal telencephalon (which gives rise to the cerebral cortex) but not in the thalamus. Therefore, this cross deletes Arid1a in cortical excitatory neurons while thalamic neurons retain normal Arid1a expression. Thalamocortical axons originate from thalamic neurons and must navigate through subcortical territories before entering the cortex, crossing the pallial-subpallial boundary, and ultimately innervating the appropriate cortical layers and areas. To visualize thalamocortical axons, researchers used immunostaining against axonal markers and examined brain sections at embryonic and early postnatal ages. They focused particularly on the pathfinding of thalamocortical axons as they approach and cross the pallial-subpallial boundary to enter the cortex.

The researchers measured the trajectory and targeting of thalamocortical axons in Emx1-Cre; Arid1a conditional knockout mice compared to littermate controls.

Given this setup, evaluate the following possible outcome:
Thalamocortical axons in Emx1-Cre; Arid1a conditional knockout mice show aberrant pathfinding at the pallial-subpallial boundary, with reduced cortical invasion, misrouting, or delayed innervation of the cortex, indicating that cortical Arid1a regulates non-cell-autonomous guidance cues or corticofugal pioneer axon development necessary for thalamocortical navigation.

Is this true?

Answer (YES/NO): YES